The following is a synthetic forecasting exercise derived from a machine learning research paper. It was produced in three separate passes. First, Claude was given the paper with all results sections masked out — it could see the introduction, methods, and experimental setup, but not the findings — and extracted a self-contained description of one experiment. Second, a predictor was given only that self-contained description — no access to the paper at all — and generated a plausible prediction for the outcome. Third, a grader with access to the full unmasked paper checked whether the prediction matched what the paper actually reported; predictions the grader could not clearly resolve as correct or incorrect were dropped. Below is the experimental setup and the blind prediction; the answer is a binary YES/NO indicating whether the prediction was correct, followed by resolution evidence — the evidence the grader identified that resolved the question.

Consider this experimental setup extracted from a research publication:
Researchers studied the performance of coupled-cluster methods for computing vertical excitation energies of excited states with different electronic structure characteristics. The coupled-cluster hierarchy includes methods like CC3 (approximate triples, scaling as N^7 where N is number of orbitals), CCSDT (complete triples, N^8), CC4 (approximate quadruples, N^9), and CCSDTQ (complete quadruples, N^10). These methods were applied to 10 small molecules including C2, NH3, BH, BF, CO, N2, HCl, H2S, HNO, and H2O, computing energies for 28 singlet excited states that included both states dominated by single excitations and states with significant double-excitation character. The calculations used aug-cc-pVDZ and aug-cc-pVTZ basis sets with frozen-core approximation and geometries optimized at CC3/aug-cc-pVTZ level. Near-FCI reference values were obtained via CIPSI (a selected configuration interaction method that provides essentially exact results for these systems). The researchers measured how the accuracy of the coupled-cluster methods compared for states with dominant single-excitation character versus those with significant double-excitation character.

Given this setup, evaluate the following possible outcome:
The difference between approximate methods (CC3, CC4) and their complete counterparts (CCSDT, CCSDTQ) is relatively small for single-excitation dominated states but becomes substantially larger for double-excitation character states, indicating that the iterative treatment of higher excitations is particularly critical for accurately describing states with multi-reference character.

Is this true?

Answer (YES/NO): YES